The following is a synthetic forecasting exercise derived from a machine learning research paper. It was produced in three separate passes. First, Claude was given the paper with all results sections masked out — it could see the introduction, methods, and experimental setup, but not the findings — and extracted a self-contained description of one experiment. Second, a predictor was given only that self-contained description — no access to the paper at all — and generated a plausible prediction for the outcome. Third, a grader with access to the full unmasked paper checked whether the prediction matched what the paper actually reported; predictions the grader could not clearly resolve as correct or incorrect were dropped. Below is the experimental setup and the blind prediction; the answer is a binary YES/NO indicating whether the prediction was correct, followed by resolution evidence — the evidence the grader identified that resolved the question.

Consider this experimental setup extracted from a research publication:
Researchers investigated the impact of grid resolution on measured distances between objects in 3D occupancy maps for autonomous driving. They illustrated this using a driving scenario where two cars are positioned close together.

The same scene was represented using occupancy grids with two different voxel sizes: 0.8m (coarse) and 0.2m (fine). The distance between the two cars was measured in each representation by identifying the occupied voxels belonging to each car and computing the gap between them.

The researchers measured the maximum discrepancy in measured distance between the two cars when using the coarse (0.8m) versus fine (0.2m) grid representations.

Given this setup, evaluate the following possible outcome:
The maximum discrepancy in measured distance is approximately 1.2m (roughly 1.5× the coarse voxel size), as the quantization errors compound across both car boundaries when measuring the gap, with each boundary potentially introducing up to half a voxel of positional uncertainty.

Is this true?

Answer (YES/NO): NO